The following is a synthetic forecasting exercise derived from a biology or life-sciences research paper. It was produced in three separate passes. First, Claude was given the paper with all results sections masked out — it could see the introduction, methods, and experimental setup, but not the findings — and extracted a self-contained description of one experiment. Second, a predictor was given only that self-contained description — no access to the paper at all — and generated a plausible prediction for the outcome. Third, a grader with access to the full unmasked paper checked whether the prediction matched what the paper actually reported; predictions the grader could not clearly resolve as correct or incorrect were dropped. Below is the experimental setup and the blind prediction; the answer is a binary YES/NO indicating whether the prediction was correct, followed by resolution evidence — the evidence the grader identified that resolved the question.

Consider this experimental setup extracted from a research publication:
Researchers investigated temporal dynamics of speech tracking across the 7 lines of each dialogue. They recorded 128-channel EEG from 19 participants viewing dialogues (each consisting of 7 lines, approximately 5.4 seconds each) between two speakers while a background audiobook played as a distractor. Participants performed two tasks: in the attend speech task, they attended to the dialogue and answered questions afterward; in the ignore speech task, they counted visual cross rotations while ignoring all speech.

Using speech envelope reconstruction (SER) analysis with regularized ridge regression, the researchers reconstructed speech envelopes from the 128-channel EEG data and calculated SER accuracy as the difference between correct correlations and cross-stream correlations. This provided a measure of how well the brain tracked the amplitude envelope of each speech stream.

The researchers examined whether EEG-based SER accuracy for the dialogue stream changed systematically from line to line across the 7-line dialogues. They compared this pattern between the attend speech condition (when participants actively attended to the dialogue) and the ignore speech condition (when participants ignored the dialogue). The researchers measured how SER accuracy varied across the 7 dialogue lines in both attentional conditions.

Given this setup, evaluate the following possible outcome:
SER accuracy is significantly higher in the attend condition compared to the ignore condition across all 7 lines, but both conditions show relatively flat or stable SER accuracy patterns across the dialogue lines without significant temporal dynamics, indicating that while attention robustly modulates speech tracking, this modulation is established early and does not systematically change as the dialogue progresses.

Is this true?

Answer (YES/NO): NO